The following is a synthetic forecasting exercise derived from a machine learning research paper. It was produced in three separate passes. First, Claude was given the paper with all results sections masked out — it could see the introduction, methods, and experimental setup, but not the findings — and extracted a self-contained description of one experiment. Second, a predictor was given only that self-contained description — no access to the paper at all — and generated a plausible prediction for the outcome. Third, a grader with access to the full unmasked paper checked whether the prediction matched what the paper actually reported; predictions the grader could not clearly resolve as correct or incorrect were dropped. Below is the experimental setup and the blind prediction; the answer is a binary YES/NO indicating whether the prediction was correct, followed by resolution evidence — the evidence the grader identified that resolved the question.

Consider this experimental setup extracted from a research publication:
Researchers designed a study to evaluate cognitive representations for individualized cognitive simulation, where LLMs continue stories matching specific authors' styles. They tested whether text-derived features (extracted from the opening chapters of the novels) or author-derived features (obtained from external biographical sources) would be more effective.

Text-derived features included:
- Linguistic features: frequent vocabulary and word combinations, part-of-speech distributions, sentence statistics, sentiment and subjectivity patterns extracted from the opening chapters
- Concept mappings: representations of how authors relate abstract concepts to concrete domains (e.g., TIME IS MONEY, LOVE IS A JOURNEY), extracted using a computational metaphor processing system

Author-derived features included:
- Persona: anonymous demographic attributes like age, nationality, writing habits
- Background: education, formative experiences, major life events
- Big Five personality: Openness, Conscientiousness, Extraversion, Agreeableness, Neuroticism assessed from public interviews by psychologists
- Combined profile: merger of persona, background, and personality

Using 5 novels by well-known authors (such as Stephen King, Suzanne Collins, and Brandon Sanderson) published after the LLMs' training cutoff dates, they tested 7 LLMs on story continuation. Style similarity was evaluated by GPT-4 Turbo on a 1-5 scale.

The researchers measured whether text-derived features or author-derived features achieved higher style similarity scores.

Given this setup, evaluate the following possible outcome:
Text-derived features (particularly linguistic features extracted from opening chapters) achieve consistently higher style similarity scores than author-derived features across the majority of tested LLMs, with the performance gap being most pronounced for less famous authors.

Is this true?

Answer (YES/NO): NO